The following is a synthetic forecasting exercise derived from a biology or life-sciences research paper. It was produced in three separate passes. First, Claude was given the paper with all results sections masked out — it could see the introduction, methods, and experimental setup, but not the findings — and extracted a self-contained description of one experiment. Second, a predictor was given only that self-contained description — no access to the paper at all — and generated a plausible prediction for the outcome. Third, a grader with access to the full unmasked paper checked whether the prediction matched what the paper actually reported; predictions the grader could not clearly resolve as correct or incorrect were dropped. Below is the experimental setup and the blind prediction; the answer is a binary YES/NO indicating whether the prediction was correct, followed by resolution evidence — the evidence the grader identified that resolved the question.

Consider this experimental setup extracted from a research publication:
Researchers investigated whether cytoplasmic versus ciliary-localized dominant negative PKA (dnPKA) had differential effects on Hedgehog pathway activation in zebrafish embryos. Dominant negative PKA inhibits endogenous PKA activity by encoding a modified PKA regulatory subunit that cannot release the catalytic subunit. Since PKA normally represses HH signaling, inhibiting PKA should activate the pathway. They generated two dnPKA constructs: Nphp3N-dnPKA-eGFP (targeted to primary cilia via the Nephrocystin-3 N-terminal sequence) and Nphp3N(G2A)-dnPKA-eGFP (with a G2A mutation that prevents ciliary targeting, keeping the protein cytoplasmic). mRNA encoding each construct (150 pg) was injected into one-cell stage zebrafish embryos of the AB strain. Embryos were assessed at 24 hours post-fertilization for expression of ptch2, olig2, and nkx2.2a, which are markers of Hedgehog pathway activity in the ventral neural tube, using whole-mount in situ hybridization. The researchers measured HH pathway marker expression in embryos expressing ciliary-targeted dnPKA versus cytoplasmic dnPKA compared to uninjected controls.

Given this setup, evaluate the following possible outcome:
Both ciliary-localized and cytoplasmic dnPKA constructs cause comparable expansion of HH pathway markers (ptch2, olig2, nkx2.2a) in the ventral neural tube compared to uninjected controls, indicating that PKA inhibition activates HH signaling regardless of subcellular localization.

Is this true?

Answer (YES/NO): NO